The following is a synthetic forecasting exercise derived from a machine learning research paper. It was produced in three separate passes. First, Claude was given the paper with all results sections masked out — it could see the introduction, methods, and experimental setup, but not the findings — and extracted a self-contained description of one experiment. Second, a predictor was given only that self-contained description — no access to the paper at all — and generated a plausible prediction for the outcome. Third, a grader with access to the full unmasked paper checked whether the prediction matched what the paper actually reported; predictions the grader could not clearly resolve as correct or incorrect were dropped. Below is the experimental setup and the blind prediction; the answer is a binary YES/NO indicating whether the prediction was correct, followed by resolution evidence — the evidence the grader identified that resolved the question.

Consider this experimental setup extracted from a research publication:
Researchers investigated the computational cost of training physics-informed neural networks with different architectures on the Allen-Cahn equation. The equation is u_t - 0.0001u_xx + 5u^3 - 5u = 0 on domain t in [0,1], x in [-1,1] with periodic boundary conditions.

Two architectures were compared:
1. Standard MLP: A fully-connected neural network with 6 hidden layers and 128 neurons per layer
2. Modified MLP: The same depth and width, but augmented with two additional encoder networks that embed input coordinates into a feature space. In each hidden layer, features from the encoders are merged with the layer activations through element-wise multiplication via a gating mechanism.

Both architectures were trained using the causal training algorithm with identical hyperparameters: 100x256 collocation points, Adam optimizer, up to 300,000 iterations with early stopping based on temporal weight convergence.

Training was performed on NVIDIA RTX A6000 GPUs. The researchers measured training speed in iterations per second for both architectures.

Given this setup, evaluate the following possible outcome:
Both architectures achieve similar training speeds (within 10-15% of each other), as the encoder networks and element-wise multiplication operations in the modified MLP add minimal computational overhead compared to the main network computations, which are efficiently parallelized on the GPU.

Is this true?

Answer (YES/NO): NO